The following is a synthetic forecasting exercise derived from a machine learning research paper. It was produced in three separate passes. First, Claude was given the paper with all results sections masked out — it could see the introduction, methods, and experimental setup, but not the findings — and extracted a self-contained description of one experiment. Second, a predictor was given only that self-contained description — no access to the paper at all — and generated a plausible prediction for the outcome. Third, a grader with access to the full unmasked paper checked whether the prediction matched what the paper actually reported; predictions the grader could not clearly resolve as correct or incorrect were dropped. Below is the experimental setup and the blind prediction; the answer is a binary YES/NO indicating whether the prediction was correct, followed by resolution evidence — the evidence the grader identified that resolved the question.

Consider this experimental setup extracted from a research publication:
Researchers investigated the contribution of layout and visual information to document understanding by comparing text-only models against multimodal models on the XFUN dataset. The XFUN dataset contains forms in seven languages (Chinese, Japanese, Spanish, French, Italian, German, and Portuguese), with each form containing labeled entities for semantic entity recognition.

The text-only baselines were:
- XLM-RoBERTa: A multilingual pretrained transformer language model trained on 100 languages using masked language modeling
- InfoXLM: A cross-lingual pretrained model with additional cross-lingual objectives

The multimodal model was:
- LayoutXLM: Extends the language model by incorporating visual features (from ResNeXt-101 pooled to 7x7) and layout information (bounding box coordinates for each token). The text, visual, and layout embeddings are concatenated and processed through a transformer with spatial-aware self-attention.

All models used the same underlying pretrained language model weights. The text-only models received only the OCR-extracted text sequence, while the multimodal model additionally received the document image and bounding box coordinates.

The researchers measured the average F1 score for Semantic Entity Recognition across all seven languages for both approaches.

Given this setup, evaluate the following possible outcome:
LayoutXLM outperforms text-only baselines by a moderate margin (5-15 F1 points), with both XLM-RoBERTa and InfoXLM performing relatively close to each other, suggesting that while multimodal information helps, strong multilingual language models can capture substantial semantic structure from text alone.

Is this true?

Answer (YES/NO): YES